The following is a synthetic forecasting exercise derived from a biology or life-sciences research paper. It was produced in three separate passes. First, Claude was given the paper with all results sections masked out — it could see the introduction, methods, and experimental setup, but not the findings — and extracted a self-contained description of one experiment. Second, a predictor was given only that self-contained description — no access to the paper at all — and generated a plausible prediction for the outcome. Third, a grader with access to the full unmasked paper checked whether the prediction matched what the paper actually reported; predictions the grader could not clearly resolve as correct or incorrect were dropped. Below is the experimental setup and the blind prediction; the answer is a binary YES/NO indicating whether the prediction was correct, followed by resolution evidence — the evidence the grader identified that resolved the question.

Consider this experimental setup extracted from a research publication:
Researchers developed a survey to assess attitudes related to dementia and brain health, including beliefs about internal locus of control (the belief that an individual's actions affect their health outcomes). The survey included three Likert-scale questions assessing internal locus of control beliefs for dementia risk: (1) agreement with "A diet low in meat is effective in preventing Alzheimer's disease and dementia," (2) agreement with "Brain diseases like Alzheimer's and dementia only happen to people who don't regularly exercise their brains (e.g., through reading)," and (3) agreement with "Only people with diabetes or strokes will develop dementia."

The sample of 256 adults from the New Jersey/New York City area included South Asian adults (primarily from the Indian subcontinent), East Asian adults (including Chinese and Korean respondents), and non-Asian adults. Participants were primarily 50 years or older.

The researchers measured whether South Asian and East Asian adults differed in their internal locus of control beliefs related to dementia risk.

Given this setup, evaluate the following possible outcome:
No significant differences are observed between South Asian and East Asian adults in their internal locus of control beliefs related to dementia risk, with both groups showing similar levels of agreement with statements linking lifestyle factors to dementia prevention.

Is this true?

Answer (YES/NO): YES